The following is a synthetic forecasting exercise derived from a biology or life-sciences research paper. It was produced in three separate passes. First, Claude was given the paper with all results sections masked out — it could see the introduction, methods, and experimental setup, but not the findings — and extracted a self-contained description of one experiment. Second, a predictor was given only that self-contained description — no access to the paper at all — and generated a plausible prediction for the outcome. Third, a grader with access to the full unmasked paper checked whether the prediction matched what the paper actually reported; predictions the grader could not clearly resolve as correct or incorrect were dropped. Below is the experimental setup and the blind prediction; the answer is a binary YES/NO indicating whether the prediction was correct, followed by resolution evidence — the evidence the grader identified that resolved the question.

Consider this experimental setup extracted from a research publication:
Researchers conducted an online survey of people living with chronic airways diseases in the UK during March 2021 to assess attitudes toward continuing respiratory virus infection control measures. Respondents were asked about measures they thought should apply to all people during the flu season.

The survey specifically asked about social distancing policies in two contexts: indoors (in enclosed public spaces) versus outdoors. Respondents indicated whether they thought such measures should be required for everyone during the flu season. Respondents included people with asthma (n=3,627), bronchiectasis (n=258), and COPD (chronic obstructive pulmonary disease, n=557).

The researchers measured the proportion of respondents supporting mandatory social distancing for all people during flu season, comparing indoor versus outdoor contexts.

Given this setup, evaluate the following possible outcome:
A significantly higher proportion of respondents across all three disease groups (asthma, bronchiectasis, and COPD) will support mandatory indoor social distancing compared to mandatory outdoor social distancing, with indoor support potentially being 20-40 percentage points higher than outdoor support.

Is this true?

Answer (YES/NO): YES